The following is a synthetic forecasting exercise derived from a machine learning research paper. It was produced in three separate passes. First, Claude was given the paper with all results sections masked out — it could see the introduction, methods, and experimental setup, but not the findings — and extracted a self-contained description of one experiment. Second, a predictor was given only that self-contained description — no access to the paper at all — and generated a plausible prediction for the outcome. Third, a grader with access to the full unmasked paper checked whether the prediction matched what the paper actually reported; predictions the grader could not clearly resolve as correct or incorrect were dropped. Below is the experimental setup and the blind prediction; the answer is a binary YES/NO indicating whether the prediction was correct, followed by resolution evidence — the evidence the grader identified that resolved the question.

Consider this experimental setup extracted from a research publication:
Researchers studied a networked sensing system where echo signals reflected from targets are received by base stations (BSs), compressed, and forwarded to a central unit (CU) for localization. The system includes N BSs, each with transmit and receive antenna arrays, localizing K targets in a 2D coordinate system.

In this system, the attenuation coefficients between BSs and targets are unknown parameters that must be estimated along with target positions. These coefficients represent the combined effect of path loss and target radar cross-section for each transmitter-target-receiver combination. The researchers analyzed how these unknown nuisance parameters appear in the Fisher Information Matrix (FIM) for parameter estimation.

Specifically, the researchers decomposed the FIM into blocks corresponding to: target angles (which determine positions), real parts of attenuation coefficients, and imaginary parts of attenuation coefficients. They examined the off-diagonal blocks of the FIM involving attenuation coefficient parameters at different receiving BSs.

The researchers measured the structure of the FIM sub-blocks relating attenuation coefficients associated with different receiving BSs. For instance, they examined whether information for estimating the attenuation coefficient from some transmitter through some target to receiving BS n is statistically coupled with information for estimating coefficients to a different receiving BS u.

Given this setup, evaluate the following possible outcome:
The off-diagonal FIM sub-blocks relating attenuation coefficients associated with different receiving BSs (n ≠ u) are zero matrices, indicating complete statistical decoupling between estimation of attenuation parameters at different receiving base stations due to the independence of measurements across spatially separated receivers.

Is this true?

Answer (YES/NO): YES